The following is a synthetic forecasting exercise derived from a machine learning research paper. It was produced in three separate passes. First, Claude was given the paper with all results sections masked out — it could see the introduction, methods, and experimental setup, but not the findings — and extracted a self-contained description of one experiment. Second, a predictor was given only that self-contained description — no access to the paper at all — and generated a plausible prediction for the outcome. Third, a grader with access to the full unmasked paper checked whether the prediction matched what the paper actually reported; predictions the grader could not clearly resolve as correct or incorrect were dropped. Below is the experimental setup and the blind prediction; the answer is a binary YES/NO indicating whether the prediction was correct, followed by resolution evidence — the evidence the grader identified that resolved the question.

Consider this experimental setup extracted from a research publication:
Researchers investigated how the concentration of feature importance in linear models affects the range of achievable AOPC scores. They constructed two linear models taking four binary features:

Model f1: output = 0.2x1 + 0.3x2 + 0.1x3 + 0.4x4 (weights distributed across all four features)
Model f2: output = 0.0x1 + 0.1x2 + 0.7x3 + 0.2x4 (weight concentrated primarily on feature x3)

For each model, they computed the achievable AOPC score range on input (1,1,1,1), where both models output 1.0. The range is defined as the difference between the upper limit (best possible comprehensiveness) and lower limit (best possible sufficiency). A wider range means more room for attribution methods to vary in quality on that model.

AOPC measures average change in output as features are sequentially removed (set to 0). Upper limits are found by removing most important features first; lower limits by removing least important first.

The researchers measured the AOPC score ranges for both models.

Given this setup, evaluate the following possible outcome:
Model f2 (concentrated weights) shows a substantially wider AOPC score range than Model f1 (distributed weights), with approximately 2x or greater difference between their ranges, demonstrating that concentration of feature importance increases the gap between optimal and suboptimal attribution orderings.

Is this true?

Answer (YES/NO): YES